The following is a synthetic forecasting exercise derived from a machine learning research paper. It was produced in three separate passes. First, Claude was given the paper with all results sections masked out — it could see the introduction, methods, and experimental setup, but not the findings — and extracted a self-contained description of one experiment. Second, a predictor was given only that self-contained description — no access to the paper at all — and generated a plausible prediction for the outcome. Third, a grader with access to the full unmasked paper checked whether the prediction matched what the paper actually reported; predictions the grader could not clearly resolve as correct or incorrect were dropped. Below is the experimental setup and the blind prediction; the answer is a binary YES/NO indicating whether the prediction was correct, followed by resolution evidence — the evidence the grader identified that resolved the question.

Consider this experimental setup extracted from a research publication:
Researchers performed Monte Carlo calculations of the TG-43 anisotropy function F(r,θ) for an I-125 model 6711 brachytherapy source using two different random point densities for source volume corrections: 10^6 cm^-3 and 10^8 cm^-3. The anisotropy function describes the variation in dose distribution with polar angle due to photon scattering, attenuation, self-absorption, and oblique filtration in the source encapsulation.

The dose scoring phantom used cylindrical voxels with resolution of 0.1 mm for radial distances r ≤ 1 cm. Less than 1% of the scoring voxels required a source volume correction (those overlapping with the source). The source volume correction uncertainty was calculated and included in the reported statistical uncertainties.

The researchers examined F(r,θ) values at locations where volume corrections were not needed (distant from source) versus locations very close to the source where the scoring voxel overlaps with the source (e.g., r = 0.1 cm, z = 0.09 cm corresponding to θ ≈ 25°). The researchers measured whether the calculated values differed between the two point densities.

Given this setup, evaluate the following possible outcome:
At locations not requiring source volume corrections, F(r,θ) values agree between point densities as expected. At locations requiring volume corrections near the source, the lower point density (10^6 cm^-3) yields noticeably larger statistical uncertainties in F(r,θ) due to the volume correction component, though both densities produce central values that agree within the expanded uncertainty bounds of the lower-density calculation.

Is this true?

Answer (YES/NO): YES